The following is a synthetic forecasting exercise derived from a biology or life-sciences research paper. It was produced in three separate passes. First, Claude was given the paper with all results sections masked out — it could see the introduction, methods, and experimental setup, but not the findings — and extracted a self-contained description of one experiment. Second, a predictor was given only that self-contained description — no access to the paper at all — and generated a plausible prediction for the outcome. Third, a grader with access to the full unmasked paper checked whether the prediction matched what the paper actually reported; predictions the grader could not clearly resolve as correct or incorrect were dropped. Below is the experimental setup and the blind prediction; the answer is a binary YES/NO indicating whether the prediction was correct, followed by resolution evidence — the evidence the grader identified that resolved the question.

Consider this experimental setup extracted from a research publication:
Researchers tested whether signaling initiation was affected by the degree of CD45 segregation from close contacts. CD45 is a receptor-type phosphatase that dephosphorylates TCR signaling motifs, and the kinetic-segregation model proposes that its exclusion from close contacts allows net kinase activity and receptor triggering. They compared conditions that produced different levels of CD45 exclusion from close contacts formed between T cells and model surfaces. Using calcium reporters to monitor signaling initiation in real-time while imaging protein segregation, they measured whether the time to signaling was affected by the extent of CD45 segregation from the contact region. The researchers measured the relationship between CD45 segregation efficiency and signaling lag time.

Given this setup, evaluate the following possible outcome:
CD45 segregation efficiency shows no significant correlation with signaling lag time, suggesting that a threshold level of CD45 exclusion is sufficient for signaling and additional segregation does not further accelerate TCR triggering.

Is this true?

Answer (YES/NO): NO